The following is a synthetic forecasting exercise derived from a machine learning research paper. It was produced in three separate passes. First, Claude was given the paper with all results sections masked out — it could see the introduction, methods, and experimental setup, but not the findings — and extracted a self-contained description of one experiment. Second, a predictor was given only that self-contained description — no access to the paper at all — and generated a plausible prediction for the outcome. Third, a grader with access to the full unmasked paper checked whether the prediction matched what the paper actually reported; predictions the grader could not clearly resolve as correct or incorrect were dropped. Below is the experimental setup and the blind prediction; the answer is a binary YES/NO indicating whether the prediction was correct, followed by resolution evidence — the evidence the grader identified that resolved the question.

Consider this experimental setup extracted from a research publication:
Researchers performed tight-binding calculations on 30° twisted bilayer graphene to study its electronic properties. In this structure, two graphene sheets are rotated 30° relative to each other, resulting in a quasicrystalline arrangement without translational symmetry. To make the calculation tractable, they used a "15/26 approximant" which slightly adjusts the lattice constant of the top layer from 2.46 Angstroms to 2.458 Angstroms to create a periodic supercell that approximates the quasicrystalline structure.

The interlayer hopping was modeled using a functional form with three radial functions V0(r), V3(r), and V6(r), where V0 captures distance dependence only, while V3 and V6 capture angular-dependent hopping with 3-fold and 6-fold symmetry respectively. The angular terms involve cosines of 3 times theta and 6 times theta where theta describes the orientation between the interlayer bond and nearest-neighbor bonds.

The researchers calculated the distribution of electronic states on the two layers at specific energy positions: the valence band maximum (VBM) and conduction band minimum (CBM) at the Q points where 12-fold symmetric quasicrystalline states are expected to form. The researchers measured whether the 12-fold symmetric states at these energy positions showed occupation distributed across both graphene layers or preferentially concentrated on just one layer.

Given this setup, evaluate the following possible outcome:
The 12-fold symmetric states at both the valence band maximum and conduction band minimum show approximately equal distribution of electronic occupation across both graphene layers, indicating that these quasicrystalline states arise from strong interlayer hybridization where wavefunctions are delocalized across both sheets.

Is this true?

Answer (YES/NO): YES